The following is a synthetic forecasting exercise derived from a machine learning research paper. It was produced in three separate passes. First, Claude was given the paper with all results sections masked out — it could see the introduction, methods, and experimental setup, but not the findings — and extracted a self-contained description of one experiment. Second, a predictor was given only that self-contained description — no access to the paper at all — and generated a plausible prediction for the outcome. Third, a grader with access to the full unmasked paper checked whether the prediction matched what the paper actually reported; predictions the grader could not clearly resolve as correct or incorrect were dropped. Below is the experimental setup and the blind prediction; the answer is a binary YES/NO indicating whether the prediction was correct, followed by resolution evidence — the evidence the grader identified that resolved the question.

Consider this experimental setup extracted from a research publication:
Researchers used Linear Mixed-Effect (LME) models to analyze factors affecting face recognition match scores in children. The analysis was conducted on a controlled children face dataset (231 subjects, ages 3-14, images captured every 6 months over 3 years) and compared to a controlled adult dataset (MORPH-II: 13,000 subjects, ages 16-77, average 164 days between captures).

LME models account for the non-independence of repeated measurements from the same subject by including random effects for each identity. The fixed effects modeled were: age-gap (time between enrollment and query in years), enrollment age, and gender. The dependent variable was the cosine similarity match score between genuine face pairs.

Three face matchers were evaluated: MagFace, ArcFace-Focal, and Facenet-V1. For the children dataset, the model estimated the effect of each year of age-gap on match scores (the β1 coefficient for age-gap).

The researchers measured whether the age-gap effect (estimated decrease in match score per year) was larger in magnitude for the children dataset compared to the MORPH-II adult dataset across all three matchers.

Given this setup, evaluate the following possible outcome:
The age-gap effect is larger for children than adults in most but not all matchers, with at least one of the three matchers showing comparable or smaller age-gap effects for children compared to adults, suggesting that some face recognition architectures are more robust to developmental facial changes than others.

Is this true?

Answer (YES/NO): NO